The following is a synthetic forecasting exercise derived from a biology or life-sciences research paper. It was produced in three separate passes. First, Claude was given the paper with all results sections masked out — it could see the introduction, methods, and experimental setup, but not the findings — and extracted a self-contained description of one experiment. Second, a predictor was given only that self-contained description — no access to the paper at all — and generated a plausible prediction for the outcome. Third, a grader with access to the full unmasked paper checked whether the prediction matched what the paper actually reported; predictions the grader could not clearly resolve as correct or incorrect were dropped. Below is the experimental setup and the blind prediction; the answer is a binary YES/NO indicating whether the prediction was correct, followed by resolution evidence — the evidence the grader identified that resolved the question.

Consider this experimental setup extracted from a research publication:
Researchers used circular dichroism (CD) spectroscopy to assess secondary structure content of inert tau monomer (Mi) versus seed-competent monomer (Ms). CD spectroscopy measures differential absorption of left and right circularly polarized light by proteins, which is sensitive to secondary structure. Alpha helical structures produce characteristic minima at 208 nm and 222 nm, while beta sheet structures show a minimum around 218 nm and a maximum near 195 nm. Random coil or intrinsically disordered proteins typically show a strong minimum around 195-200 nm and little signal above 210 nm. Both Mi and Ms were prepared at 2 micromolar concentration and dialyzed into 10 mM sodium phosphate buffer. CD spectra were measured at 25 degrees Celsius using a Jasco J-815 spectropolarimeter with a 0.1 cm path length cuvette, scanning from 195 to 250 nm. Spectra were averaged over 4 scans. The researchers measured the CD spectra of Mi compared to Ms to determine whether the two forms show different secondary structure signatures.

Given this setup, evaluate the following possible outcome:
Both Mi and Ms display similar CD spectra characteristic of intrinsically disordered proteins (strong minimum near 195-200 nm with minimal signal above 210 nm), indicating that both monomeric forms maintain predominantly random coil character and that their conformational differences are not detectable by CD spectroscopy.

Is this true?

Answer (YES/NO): YES